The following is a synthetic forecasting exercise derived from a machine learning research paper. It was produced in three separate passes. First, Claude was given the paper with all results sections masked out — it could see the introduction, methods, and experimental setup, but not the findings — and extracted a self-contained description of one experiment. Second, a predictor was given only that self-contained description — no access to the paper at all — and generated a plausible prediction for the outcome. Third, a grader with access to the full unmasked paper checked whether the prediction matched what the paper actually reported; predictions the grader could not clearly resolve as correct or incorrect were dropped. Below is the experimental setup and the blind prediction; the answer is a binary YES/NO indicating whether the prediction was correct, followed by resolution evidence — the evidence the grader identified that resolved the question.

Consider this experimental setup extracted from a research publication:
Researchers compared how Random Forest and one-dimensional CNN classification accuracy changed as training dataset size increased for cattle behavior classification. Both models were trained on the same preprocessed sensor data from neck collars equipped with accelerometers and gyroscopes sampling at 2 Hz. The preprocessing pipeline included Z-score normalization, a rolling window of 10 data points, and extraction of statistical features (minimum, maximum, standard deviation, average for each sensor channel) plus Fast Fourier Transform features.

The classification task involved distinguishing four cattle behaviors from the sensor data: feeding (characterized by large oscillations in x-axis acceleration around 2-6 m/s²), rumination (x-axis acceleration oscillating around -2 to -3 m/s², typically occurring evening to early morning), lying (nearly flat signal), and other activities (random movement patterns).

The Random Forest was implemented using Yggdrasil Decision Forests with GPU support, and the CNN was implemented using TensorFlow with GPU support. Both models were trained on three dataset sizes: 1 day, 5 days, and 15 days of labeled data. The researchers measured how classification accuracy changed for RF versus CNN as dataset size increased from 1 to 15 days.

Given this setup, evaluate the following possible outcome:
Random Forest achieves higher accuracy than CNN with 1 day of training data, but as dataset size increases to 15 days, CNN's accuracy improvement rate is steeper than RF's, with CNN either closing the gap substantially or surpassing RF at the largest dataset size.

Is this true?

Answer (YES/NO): YES